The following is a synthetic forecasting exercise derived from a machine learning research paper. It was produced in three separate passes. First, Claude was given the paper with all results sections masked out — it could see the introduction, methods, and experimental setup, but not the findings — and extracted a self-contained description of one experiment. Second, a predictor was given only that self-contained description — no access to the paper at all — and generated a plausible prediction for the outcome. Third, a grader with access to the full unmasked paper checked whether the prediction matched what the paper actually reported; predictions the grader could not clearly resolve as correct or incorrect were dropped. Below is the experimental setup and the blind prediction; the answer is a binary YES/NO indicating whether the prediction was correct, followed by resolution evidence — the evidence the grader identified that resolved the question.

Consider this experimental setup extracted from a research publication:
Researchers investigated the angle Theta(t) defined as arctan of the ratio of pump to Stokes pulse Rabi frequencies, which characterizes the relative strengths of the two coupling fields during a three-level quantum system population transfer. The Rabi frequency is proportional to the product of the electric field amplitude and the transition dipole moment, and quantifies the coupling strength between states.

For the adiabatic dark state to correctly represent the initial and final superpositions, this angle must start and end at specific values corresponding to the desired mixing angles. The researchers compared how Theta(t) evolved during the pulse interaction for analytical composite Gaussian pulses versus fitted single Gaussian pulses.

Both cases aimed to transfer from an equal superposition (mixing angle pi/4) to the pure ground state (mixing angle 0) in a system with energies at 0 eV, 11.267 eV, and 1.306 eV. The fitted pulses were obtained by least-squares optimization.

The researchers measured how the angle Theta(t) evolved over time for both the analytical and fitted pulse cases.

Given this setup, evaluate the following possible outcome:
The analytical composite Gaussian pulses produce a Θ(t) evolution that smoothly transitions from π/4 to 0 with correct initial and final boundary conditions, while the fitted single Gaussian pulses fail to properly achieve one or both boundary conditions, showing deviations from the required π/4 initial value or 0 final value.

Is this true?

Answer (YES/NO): NO